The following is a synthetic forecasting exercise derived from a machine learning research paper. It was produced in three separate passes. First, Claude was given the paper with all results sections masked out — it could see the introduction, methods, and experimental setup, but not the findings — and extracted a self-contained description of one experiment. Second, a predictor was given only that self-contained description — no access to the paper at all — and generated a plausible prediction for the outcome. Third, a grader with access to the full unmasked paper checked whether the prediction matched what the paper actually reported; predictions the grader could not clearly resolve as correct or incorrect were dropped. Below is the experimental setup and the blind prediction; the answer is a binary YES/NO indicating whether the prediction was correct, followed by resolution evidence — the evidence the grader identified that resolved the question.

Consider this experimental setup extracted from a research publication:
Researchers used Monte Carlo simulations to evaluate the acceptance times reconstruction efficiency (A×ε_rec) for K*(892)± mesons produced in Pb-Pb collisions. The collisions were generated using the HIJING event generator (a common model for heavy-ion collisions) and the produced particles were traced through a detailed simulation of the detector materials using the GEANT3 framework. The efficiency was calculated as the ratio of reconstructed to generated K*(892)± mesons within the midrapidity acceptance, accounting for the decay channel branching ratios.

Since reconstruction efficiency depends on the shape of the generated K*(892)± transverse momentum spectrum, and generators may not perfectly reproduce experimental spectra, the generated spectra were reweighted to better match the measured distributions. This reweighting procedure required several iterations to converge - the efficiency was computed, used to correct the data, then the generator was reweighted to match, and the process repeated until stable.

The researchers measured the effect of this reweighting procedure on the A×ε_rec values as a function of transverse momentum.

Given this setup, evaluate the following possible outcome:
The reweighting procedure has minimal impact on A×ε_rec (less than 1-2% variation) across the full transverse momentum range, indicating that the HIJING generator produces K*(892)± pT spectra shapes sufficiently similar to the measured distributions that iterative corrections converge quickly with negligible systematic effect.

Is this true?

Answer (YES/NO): NO